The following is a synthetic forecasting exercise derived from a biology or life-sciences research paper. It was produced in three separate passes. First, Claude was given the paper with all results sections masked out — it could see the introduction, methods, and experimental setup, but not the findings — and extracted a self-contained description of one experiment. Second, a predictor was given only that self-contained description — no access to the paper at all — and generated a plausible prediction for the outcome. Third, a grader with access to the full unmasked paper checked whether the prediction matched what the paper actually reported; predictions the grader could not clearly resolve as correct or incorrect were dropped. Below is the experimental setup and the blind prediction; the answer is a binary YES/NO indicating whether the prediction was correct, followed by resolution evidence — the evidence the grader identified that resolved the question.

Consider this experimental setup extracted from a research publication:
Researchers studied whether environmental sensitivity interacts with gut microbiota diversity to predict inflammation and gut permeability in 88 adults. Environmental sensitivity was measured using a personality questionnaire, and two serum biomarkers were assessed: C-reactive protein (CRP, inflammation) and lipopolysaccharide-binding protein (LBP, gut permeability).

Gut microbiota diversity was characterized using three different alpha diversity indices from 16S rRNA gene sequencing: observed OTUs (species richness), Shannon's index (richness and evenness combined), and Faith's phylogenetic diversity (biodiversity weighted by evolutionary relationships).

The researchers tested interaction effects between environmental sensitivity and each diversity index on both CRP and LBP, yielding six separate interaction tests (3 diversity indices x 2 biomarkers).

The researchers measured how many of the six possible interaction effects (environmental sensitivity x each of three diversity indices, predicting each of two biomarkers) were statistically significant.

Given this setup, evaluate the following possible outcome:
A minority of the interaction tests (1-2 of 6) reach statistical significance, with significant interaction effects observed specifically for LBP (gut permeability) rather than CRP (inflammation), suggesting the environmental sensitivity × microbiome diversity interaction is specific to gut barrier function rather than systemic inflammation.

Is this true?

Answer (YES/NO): NO